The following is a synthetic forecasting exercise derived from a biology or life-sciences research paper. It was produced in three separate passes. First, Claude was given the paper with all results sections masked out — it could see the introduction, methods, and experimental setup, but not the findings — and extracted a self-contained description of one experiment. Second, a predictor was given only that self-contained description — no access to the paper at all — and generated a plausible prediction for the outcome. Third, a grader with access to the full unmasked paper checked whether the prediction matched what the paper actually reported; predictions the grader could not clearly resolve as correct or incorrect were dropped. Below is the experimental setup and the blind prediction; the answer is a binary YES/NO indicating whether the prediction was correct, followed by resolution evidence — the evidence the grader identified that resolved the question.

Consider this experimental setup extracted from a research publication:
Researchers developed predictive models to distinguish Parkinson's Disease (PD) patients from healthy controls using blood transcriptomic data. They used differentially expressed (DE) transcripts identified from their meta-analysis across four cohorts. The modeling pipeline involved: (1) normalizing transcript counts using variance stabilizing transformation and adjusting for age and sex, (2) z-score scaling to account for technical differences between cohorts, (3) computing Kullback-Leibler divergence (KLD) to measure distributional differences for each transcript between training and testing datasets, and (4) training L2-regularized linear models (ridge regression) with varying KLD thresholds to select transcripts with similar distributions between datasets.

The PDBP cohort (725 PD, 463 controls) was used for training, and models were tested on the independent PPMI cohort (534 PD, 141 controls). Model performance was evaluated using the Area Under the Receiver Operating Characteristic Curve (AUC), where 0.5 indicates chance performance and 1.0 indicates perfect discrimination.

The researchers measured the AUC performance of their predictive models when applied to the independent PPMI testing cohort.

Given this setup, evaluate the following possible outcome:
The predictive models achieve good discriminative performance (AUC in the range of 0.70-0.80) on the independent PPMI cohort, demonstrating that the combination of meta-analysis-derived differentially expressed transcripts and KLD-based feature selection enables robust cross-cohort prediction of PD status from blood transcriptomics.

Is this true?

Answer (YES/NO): YES